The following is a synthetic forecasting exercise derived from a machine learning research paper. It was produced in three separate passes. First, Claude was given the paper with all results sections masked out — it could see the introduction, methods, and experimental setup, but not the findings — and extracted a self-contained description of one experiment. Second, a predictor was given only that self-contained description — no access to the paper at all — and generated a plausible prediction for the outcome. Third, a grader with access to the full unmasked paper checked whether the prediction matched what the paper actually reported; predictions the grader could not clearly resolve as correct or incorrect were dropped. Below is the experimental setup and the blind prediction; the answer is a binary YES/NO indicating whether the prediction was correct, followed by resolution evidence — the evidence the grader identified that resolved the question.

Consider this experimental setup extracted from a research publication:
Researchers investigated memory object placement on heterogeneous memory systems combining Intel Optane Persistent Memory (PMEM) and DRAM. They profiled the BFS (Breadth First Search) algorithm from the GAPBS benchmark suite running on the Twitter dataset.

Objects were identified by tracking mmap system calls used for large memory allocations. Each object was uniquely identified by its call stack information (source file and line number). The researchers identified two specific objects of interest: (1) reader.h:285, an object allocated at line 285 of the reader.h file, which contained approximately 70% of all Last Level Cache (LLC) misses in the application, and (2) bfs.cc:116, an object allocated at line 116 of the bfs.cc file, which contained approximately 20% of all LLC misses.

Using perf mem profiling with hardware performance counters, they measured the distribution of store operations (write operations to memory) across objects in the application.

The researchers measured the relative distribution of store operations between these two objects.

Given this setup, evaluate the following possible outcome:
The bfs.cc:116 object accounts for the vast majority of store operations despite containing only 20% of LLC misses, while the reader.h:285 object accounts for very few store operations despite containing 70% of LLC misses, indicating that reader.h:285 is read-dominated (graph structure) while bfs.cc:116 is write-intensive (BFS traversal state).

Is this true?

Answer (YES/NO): YES